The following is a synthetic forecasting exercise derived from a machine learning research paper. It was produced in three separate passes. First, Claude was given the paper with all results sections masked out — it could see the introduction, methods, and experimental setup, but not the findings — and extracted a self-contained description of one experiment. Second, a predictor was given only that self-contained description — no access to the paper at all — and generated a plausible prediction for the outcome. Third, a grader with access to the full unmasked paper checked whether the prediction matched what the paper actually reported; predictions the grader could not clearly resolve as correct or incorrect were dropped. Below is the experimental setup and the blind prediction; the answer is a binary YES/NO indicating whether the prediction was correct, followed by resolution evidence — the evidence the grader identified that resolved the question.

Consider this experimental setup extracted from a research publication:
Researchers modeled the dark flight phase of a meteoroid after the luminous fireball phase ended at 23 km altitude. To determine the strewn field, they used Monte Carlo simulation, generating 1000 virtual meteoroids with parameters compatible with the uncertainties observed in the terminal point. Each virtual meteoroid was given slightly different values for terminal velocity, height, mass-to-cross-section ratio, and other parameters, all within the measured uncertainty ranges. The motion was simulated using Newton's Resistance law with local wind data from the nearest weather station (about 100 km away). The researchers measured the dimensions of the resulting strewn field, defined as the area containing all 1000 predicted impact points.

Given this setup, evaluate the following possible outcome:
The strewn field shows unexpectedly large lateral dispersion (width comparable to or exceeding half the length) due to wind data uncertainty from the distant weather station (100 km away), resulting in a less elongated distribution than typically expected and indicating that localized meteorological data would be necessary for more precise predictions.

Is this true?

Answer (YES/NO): NO